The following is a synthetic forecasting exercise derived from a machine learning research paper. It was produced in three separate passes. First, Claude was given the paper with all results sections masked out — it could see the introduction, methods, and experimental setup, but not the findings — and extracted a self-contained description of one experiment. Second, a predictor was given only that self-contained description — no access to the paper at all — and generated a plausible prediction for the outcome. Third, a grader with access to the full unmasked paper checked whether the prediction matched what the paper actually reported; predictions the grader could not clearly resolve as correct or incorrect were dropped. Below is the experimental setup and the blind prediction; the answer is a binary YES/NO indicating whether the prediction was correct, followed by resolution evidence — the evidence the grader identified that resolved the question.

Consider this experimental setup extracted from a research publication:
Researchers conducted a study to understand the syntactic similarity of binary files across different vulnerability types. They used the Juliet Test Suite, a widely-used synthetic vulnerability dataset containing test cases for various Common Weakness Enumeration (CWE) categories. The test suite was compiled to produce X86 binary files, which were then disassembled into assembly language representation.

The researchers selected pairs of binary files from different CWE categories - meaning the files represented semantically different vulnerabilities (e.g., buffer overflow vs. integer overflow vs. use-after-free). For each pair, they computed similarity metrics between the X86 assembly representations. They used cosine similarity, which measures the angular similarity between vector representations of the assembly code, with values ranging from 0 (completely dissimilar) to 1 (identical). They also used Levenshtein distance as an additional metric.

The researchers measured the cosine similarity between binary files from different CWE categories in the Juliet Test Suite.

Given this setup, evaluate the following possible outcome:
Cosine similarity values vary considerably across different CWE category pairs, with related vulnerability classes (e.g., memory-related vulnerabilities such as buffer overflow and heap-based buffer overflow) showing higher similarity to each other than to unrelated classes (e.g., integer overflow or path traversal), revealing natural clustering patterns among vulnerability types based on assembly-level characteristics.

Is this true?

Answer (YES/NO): NO